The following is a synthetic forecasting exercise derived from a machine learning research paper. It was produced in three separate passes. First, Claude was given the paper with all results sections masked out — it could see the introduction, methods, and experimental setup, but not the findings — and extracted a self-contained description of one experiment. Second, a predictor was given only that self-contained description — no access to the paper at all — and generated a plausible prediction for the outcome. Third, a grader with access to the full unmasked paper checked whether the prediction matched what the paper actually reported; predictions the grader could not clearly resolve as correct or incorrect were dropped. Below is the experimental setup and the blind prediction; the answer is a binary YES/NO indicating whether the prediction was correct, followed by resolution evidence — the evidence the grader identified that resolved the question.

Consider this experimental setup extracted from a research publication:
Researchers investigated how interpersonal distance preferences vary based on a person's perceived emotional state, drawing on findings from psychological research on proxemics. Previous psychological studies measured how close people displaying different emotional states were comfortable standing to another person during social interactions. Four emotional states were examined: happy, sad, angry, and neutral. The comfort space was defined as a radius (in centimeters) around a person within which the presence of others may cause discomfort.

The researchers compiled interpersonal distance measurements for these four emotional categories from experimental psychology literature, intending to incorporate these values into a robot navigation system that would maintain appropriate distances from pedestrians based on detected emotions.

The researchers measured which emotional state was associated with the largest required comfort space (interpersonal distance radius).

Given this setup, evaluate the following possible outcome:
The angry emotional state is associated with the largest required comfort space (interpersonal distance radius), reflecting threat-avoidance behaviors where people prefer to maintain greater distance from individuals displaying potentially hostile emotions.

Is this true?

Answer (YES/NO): NO